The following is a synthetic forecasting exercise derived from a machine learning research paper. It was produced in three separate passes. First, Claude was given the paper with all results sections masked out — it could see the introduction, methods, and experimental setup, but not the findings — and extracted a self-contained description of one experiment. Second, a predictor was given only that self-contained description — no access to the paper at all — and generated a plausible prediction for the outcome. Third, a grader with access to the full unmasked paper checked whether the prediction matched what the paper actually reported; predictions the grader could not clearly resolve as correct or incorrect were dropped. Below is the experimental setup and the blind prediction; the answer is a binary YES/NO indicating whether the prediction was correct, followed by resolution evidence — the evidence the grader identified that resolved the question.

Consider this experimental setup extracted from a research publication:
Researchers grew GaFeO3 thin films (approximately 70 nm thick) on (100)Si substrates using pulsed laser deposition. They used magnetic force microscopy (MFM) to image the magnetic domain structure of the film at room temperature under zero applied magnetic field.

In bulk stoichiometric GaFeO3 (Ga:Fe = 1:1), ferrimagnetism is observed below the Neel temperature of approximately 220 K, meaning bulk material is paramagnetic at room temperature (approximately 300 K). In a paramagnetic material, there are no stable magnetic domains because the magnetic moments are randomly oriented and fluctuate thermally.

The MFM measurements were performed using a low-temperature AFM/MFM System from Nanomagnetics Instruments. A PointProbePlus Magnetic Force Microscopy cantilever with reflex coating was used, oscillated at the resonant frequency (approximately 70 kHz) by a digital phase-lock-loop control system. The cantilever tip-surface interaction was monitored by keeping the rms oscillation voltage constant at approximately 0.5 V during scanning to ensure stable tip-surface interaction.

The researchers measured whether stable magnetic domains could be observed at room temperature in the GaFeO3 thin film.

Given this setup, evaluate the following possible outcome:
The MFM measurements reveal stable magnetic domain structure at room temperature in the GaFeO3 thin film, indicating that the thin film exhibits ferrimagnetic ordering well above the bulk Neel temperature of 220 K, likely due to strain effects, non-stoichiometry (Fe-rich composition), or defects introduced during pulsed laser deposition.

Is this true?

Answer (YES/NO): NO